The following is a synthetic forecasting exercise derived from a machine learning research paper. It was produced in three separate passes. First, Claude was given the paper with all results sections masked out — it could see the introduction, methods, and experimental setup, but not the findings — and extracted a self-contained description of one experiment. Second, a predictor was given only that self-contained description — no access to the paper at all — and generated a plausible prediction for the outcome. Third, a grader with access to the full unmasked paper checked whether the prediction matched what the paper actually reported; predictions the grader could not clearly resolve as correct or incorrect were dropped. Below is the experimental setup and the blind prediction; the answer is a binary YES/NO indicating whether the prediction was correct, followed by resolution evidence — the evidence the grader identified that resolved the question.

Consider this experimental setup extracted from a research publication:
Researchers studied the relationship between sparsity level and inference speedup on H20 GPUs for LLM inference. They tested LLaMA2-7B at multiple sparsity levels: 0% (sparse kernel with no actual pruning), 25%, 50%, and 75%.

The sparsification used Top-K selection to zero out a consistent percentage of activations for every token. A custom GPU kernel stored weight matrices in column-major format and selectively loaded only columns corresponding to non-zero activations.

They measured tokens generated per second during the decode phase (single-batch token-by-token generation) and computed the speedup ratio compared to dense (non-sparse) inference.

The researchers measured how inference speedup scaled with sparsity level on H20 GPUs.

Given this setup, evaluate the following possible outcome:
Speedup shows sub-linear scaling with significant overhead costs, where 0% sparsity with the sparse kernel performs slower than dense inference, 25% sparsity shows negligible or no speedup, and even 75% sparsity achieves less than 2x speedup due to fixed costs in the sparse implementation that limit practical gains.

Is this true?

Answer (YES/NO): NO